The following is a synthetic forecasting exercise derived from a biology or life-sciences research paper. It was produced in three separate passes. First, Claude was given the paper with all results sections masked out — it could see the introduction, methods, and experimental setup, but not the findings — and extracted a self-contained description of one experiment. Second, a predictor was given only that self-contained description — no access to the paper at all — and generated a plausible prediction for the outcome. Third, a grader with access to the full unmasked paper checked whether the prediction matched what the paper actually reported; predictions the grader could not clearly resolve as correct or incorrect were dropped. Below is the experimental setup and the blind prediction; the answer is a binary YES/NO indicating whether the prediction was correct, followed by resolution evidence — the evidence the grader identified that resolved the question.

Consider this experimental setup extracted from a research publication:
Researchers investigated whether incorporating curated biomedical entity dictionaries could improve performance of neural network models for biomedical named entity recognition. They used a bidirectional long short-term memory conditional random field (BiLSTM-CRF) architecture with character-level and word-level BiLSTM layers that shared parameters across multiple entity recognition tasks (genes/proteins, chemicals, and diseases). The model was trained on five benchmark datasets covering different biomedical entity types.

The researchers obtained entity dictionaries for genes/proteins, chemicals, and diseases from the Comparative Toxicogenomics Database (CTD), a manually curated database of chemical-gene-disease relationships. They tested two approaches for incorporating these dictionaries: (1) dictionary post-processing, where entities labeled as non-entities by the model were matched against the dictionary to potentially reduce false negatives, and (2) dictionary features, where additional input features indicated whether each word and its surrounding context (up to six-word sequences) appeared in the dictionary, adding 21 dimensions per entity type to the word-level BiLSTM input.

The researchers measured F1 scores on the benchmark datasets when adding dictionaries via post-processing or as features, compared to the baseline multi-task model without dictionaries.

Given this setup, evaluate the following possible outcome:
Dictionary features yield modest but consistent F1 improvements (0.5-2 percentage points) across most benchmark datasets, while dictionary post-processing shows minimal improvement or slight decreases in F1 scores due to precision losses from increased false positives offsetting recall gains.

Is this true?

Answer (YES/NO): NO